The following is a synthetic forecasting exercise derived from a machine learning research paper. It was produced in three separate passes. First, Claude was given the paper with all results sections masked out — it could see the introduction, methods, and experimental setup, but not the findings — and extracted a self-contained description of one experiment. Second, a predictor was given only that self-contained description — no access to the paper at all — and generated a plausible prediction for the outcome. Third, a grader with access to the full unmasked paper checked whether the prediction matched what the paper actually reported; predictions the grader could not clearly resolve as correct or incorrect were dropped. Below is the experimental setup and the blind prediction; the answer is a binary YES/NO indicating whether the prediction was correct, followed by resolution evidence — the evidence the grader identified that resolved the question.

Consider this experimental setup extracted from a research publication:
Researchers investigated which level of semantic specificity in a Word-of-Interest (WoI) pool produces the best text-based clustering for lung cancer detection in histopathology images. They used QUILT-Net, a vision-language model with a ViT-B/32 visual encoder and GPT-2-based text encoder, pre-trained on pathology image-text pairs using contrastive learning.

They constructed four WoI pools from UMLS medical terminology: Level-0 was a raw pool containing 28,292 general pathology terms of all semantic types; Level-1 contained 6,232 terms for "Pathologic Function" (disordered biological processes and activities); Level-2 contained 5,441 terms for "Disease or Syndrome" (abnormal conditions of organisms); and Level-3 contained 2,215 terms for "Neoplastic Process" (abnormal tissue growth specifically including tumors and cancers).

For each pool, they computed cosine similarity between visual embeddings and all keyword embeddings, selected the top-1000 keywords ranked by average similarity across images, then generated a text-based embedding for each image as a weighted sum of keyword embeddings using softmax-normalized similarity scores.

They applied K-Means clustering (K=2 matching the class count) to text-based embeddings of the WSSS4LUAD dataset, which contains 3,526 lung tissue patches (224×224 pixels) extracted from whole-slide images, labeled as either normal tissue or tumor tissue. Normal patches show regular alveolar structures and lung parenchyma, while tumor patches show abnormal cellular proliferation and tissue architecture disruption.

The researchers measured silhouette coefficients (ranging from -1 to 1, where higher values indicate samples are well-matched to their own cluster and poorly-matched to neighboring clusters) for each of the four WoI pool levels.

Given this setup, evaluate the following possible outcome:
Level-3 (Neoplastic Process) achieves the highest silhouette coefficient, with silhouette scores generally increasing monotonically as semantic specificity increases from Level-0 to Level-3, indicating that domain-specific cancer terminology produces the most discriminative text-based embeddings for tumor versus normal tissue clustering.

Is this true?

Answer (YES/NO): NO